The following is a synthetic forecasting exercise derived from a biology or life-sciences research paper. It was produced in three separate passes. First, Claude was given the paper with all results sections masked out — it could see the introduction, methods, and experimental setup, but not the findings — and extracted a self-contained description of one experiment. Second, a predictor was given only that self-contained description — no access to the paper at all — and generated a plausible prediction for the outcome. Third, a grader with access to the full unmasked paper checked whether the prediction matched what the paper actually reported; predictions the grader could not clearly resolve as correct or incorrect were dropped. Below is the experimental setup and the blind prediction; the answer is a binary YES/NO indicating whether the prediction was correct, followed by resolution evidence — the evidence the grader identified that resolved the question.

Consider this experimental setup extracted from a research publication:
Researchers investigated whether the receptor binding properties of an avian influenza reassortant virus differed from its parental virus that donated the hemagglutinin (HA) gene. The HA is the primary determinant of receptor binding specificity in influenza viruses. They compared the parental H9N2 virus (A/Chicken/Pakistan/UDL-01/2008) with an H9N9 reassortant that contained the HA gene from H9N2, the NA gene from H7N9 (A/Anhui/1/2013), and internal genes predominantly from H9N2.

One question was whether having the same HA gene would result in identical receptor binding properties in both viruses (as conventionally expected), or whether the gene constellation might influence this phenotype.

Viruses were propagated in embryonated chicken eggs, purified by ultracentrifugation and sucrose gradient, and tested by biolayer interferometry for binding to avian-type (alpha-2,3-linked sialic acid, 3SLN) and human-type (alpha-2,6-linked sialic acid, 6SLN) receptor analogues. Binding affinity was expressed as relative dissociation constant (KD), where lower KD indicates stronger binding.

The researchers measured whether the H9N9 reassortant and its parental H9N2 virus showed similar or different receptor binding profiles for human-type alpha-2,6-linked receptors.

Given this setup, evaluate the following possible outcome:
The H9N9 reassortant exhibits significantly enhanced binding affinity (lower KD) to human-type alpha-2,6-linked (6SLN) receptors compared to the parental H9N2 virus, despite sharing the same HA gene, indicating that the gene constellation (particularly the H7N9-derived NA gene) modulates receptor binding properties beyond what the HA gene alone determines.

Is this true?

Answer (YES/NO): YES